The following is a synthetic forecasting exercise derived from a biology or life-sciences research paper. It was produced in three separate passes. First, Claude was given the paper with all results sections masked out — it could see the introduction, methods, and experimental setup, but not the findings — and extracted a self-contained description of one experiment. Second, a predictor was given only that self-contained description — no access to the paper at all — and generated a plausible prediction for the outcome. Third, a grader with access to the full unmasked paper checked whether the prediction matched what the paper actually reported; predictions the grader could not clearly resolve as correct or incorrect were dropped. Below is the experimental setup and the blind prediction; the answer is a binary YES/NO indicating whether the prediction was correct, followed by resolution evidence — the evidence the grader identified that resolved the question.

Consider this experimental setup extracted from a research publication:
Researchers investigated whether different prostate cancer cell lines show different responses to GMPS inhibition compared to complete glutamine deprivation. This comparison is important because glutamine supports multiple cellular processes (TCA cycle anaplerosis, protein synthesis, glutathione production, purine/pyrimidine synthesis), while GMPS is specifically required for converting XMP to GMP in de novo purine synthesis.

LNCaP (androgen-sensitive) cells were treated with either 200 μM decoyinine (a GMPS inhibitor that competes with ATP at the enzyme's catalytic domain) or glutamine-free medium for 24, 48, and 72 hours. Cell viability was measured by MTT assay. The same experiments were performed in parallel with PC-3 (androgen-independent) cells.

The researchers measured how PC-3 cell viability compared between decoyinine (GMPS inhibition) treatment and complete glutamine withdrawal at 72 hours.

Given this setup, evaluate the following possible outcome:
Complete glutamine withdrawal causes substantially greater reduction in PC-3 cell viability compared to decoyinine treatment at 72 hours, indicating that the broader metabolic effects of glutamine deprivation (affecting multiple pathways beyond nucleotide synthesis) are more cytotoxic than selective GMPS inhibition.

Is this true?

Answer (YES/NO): NO